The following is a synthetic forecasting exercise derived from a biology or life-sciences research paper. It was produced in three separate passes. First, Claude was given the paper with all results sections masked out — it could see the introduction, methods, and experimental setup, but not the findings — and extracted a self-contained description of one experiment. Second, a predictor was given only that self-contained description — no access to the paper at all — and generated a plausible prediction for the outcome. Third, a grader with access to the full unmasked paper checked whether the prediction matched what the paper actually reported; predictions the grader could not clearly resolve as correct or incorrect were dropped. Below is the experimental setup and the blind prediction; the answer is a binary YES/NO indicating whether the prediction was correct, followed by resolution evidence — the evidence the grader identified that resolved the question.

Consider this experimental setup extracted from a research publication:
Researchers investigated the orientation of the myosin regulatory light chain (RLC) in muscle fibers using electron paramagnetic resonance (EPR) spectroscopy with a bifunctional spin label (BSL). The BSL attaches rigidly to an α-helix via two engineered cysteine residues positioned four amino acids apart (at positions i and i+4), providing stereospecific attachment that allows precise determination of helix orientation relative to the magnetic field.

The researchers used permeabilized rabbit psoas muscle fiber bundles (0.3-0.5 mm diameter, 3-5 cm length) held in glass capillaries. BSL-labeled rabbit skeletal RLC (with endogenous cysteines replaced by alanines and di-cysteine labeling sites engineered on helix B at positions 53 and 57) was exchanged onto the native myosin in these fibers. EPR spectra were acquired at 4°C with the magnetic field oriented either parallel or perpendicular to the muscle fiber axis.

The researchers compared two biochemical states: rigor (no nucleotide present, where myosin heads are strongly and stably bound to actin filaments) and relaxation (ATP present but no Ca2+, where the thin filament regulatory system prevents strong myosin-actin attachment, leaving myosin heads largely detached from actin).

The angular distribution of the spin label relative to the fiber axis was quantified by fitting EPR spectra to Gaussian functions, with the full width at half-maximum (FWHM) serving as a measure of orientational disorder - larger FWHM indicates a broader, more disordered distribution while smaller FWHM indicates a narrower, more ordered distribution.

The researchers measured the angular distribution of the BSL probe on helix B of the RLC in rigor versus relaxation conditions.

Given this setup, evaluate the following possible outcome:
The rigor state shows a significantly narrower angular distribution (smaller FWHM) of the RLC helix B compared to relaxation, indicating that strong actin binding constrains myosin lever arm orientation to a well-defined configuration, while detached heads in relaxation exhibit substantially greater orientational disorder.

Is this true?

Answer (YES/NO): YES